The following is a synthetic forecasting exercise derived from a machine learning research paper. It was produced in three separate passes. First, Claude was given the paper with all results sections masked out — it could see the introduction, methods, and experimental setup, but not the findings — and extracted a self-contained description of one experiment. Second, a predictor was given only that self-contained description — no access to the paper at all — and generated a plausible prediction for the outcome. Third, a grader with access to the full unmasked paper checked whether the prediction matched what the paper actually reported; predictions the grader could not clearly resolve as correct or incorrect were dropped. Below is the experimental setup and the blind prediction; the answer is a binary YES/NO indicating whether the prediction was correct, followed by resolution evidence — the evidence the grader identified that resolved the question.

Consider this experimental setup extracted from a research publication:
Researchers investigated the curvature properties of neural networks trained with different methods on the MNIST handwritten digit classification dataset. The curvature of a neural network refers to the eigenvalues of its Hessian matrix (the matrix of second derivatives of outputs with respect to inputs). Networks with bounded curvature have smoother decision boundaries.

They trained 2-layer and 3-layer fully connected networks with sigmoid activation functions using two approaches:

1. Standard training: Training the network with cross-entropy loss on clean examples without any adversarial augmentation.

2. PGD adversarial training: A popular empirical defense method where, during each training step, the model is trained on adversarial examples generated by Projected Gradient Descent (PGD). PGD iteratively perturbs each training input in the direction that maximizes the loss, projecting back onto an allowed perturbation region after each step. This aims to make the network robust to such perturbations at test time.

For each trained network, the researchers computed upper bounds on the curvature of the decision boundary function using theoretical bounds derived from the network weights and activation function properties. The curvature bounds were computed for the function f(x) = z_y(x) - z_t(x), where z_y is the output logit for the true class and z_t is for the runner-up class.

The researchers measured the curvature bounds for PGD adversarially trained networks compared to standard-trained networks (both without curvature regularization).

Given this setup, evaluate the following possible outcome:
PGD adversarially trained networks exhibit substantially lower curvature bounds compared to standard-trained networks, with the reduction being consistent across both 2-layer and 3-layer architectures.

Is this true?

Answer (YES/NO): NO